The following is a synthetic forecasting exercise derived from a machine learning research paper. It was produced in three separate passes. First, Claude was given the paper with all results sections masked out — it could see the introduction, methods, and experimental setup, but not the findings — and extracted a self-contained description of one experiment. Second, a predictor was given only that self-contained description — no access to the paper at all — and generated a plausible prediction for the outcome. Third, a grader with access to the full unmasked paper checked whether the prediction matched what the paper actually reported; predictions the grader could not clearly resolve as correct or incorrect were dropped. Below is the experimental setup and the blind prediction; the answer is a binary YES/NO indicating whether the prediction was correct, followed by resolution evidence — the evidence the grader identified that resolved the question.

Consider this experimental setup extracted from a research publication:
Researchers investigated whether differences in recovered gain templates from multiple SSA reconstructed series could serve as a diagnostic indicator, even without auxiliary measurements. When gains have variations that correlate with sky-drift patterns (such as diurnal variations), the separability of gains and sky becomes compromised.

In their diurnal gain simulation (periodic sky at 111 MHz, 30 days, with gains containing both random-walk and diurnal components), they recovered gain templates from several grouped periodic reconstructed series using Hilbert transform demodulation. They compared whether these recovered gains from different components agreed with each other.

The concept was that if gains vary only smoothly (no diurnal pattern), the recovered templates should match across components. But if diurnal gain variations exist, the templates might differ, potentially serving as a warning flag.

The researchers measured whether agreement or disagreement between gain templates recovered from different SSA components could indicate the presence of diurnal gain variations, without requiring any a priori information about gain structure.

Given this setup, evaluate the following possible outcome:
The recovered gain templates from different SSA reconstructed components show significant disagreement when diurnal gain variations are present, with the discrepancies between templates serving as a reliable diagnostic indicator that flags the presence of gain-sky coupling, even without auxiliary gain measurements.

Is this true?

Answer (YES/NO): YES